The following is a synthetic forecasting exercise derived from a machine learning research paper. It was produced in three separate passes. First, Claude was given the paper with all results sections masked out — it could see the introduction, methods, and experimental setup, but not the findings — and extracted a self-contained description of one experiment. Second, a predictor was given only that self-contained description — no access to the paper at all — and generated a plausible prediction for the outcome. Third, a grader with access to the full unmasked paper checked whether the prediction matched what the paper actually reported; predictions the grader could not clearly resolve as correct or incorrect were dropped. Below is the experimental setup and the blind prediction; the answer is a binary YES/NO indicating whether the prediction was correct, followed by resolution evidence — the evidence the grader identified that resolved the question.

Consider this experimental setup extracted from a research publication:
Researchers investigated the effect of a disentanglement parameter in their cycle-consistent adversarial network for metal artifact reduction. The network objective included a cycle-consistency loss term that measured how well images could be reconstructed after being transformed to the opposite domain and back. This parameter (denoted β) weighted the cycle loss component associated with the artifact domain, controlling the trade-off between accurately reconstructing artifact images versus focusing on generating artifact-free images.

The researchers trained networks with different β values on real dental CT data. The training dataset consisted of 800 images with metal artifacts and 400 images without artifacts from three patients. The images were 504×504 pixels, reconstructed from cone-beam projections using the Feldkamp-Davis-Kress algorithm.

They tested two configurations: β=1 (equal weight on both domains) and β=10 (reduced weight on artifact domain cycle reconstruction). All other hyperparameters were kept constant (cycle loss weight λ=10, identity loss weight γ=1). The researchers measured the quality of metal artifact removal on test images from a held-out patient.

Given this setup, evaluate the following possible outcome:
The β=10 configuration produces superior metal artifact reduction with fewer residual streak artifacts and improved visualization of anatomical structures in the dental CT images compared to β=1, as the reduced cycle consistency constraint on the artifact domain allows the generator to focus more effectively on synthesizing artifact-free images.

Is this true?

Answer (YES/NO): YES